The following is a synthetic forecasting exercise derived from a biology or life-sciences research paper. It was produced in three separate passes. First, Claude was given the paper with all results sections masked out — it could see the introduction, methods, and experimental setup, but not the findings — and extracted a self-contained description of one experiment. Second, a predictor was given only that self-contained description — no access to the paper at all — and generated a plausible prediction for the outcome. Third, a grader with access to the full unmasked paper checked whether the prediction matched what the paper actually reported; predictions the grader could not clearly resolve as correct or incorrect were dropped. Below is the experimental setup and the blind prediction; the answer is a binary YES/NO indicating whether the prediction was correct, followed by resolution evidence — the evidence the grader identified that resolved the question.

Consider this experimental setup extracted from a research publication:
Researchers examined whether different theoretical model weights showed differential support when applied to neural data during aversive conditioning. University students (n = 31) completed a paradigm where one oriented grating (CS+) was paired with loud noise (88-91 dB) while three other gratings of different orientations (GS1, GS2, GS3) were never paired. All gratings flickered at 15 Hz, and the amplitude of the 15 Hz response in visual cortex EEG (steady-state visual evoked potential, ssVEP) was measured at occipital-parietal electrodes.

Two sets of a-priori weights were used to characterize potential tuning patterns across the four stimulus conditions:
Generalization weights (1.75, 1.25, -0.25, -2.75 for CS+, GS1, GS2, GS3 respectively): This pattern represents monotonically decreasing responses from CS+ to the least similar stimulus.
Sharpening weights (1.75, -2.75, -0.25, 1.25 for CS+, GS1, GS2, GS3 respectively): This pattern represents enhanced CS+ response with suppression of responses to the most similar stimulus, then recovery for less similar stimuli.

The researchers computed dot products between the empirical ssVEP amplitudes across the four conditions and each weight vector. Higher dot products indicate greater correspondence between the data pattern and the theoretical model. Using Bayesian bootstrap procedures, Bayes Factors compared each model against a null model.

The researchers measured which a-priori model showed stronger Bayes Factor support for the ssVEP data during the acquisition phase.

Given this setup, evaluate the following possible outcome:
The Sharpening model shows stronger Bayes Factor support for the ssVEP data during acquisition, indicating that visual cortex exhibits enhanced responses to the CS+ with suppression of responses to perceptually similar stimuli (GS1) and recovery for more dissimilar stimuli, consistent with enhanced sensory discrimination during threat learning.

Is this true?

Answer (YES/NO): NO